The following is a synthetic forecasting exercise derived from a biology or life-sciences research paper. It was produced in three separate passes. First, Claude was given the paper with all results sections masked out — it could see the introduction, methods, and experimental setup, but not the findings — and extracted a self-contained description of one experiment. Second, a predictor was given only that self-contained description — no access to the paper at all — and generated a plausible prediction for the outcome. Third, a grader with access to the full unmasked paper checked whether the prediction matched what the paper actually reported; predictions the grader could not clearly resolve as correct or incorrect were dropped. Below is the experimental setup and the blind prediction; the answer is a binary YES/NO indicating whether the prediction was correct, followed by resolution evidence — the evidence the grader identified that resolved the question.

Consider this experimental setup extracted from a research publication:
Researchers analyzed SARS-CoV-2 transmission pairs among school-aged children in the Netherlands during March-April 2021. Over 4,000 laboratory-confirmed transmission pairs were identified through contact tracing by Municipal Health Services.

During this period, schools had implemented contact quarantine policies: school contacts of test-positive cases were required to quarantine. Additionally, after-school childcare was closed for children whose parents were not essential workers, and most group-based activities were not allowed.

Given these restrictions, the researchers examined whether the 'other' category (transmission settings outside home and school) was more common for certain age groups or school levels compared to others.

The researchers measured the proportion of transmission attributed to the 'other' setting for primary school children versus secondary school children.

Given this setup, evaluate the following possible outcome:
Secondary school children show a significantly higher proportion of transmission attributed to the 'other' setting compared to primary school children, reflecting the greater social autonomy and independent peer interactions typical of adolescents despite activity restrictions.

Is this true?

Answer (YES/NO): YES